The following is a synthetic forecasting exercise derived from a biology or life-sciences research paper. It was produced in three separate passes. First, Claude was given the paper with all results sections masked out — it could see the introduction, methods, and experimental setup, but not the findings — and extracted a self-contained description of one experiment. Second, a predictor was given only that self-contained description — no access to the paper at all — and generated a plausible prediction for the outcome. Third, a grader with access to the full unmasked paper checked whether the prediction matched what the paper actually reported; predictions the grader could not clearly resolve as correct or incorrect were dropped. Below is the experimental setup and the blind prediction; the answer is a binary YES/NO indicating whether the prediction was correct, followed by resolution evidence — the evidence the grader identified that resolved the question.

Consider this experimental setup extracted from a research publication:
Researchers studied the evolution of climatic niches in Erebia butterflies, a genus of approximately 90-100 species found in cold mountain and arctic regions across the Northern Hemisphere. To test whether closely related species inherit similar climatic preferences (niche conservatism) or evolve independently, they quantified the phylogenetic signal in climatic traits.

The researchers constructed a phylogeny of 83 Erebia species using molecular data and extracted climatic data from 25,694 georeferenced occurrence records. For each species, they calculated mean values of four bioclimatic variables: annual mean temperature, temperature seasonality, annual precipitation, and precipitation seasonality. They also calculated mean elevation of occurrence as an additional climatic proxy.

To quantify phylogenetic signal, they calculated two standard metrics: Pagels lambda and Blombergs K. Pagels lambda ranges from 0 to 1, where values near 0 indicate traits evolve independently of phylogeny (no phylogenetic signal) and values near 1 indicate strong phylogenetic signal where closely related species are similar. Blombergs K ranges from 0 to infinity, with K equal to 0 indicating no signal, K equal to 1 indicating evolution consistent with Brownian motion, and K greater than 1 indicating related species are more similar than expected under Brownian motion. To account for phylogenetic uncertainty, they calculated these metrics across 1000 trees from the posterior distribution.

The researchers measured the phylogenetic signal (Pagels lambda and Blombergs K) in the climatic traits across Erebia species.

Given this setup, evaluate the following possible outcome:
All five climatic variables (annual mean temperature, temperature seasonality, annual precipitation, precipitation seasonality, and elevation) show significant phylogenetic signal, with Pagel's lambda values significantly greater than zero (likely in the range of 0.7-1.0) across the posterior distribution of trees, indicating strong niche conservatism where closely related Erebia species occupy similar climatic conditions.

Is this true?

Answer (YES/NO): YES